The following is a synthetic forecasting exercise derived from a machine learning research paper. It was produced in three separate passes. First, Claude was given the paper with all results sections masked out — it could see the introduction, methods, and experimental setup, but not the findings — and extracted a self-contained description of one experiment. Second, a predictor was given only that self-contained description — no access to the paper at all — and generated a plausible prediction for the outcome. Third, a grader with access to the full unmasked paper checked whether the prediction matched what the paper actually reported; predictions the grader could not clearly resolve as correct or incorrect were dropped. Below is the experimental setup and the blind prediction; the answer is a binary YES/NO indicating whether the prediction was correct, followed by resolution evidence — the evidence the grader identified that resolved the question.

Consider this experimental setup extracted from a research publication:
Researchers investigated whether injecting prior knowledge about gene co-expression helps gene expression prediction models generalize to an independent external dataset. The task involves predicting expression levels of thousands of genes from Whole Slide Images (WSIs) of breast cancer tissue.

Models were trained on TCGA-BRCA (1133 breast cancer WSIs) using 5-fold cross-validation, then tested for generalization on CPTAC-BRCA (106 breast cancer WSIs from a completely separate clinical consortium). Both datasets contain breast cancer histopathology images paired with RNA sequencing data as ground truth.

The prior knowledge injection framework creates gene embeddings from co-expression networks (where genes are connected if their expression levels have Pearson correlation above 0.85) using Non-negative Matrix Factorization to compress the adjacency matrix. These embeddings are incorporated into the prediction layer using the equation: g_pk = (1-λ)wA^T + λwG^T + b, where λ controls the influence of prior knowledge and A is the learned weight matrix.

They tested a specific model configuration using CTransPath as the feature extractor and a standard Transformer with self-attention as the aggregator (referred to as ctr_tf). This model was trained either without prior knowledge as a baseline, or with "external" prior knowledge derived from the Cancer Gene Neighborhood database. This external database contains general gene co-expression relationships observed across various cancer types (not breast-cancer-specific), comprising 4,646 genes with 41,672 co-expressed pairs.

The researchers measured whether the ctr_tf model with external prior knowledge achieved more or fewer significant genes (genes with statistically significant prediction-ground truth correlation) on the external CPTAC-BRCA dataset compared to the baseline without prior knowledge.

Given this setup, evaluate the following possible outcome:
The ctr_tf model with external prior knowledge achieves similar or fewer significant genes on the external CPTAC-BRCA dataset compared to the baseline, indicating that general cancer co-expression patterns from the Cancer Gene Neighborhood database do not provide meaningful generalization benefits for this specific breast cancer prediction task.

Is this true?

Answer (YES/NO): YES